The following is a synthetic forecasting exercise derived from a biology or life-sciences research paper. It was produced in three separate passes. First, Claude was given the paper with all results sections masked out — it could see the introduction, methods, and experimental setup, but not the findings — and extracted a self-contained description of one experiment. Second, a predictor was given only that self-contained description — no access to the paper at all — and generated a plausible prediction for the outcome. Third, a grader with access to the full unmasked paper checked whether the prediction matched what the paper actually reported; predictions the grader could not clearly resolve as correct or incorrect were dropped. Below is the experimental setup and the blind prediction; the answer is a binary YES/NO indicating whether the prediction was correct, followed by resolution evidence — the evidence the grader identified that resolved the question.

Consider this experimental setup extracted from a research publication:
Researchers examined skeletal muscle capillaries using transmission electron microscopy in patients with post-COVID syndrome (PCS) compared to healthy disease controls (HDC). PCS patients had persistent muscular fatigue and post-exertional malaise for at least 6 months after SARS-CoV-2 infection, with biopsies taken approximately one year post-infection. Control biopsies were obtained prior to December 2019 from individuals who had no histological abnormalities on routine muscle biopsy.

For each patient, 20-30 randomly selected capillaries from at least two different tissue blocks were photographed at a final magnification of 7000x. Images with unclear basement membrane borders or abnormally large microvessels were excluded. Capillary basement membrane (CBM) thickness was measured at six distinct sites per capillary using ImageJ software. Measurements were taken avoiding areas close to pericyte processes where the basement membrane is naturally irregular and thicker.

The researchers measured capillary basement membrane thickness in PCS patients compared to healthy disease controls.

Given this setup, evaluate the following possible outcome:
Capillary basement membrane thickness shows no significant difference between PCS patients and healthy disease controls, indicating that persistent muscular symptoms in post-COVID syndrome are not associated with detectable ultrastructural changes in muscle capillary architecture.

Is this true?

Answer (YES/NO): NO